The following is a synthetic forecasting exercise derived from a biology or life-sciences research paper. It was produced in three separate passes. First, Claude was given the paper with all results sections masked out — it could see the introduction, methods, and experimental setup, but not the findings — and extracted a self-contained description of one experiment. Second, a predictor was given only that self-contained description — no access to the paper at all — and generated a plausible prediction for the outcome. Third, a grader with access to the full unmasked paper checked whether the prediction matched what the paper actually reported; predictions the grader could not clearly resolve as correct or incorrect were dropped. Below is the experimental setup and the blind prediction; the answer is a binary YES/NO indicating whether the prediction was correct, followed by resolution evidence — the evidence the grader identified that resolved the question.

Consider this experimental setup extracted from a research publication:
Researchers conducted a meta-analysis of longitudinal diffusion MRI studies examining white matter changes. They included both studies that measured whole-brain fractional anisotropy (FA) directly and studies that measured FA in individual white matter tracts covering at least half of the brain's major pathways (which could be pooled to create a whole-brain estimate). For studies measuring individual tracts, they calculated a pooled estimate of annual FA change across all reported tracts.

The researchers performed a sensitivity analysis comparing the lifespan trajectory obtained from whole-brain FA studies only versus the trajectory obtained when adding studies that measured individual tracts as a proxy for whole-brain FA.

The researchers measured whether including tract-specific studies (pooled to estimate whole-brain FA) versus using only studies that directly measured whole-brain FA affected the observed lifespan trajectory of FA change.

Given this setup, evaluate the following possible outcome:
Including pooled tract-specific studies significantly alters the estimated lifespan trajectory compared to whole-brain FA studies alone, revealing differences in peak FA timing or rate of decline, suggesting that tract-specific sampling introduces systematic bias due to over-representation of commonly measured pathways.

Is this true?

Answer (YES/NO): NO